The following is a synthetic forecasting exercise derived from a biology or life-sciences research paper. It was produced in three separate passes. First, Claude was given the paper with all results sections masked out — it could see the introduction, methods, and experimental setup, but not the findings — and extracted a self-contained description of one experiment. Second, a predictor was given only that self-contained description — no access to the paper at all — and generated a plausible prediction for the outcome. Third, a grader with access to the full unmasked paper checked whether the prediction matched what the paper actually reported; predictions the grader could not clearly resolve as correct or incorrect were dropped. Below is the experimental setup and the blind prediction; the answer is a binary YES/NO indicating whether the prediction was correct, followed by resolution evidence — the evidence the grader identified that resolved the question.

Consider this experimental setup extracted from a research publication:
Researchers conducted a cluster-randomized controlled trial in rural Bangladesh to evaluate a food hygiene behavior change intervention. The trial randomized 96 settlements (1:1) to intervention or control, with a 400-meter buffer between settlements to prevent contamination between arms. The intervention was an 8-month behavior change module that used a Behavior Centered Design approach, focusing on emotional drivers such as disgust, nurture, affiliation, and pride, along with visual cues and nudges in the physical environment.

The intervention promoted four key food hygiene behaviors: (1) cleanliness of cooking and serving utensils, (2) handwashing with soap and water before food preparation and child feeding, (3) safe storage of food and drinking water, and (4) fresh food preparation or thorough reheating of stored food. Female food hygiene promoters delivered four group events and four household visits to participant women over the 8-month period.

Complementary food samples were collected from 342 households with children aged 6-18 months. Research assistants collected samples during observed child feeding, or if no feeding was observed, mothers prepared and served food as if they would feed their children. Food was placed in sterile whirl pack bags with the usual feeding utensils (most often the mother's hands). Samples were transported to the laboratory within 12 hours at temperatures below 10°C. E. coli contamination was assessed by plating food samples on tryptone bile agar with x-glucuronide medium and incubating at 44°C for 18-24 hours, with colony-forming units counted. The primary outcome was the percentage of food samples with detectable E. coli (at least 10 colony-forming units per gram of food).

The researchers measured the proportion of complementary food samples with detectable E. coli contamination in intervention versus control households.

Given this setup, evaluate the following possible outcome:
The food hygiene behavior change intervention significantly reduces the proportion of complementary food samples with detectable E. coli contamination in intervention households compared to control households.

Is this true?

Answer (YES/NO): NO